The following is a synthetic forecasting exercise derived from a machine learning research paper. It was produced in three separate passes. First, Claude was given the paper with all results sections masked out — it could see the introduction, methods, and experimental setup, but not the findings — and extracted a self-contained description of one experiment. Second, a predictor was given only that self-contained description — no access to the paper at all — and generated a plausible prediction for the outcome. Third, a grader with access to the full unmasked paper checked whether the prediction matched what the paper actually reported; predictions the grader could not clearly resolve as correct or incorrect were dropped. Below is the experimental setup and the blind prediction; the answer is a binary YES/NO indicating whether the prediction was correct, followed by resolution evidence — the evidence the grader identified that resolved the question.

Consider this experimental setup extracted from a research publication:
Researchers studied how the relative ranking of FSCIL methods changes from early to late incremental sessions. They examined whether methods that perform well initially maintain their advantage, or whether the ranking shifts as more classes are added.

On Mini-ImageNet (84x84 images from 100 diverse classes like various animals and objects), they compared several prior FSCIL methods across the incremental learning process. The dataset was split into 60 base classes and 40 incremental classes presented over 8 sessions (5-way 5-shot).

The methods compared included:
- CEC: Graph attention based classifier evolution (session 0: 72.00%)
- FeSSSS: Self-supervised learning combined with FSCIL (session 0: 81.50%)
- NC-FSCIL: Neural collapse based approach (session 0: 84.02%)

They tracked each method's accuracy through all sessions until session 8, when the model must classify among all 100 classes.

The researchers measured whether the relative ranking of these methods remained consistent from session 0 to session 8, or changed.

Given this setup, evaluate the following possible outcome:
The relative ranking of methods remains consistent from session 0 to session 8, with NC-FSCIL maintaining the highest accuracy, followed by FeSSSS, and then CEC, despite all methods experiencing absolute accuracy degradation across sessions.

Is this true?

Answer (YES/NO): NO